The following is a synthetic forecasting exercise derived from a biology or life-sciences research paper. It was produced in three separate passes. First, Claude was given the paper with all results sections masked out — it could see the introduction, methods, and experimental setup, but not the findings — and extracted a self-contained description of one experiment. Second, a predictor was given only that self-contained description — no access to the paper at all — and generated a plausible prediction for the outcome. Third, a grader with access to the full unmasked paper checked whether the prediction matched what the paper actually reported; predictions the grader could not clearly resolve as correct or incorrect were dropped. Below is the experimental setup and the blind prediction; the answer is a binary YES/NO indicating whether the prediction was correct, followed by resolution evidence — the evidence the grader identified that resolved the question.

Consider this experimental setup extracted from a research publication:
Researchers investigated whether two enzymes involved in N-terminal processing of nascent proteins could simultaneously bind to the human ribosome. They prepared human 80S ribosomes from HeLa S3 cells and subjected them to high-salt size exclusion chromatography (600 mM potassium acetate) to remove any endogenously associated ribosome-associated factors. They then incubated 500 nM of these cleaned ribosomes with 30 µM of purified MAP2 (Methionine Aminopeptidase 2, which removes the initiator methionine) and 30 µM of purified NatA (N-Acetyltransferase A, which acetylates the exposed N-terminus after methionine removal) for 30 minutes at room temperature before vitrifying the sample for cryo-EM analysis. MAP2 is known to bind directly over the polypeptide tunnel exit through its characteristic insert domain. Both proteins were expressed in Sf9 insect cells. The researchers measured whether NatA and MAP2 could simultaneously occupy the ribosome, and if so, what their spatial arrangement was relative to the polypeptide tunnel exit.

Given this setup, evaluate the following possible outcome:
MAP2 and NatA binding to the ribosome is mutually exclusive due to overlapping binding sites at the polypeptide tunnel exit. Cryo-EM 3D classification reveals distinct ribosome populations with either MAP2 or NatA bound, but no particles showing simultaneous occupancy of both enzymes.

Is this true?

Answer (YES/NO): NO